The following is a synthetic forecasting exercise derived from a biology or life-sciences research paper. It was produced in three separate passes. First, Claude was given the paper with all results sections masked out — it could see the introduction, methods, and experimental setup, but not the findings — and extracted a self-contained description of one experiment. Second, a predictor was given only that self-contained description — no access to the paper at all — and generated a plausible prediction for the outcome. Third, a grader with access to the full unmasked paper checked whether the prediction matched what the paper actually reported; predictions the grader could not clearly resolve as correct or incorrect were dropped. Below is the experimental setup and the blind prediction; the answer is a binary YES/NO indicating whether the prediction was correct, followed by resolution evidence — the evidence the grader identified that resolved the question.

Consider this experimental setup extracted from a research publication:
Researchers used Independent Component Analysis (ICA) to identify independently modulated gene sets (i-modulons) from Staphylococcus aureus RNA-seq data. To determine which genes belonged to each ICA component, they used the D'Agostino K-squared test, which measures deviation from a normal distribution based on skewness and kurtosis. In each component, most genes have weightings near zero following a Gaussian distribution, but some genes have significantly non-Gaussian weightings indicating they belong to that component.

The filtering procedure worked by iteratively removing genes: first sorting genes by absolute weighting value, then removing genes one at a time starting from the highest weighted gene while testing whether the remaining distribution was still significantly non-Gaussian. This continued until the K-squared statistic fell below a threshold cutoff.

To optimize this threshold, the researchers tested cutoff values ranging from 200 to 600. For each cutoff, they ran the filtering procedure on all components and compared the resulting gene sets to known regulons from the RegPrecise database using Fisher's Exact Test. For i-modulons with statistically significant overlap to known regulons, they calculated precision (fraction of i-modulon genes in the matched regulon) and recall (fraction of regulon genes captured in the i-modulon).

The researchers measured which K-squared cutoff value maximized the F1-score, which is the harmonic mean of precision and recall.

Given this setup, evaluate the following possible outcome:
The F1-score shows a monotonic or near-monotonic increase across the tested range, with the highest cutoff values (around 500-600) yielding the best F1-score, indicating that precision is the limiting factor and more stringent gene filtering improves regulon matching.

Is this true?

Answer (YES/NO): NO